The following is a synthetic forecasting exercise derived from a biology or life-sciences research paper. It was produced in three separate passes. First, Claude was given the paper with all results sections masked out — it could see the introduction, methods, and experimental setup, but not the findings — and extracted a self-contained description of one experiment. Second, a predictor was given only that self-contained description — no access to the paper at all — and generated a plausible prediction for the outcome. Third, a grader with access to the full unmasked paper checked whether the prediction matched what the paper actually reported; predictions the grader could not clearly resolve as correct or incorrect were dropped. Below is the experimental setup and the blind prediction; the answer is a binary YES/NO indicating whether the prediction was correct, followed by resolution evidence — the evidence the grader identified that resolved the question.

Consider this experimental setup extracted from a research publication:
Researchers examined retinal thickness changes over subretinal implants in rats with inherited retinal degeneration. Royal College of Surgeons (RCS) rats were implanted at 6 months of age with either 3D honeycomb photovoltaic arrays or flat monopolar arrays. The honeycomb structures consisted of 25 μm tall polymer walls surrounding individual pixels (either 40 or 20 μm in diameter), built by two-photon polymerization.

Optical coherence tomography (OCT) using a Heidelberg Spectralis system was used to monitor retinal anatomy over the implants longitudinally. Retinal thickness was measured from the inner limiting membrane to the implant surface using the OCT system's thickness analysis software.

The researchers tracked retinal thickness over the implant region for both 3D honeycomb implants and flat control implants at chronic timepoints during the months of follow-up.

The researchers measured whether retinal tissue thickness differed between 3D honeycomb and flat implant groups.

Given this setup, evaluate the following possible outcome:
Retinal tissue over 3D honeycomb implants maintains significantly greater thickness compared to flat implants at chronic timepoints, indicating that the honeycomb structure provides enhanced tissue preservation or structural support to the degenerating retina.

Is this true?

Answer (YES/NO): NO